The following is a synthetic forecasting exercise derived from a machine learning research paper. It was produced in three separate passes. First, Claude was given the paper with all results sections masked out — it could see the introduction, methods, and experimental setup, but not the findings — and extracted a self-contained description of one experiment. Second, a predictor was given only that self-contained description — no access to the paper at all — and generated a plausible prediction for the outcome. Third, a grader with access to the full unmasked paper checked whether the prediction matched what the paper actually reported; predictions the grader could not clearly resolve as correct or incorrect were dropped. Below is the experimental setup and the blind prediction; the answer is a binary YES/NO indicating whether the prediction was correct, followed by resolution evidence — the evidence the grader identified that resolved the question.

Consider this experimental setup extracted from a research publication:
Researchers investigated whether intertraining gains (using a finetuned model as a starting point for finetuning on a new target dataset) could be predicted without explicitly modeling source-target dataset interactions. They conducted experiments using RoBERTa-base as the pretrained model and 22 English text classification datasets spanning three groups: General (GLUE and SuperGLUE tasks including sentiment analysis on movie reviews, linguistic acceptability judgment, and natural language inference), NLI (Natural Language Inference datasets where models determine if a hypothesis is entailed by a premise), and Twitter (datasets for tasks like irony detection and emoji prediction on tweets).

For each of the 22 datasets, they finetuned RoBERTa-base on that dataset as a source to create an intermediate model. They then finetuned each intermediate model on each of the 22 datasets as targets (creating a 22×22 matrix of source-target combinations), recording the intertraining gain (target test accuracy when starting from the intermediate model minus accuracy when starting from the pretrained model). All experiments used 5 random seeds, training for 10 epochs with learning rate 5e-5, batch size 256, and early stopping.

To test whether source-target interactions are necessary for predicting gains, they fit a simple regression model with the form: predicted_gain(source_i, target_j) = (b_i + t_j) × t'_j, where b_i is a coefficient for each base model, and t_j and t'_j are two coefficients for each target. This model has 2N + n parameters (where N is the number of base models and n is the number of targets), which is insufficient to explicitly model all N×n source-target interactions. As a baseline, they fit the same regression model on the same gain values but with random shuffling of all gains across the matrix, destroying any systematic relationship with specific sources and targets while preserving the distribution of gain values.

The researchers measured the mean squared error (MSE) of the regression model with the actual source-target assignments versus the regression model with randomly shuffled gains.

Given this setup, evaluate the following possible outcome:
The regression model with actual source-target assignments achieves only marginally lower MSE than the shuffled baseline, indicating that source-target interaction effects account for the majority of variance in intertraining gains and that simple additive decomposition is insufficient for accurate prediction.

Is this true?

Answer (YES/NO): NO